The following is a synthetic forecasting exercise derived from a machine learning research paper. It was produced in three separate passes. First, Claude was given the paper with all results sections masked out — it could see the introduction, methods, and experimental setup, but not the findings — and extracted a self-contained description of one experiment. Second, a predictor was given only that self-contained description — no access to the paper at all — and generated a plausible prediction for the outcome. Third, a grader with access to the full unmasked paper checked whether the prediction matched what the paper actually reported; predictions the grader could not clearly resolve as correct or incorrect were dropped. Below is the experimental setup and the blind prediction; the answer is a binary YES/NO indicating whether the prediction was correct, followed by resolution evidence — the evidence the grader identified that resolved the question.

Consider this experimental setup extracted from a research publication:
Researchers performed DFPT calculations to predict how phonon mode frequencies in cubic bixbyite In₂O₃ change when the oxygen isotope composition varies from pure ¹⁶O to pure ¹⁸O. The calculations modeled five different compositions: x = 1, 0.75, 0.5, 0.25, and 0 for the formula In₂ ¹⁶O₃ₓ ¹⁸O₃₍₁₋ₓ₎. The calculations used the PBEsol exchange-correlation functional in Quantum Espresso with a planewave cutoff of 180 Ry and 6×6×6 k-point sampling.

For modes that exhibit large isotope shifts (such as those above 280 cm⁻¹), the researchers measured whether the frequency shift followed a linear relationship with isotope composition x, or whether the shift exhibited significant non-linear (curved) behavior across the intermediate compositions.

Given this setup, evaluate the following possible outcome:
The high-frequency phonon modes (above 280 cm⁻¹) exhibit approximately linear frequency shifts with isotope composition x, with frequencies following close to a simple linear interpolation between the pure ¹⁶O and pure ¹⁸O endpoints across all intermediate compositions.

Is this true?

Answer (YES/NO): YES